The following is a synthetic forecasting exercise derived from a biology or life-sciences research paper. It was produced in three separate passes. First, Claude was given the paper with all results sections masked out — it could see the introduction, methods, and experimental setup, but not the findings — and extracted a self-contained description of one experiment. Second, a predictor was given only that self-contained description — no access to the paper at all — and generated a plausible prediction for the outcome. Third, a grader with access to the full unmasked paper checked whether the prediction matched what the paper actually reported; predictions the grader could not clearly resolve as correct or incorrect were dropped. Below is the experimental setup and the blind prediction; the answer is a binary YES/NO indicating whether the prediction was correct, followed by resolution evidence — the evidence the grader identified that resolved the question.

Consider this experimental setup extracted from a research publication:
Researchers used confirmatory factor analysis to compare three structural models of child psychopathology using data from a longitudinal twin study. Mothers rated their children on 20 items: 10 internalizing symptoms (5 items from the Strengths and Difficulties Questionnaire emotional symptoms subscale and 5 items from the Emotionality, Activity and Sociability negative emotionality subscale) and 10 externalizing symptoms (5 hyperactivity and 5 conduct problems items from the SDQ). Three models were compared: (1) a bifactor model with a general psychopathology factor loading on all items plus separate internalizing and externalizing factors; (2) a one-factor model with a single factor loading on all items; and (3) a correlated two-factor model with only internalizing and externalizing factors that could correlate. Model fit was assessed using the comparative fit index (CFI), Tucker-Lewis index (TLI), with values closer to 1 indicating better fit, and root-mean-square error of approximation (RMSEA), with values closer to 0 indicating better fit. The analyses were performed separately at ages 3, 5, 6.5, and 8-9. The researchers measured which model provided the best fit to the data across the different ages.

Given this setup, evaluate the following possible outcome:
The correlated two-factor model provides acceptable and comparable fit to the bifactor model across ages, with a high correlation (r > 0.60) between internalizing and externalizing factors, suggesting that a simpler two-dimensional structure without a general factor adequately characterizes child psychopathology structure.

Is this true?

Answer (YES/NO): NO